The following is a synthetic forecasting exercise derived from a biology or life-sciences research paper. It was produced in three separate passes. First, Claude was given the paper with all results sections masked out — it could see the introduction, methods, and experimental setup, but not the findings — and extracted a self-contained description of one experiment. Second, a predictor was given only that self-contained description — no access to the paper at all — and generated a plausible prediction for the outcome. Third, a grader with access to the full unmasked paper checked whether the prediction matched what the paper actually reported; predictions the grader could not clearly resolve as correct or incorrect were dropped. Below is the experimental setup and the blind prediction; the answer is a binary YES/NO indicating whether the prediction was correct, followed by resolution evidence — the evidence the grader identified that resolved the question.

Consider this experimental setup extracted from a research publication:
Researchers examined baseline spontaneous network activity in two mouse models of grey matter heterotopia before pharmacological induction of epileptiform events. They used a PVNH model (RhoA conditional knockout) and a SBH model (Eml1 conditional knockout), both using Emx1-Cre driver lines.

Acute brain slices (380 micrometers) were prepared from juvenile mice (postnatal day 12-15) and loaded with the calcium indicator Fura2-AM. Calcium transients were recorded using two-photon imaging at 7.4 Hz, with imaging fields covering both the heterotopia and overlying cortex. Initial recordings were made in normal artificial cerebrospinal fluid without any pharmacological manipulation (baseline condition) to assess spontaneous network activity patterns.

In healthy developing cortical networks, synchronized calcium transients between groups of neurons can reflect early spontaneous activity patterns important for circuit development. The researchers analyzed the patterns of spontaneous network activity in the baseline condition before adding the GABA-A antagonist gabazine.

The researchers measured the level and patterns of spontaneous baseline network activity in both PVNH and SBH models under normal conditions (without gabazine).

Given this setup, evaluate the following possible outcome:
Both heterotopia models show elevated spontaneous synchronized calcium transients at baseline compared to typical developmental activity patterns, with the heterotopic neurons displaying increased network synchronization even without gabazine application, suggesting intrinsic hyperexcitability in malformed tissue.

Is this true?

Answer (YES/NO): NO